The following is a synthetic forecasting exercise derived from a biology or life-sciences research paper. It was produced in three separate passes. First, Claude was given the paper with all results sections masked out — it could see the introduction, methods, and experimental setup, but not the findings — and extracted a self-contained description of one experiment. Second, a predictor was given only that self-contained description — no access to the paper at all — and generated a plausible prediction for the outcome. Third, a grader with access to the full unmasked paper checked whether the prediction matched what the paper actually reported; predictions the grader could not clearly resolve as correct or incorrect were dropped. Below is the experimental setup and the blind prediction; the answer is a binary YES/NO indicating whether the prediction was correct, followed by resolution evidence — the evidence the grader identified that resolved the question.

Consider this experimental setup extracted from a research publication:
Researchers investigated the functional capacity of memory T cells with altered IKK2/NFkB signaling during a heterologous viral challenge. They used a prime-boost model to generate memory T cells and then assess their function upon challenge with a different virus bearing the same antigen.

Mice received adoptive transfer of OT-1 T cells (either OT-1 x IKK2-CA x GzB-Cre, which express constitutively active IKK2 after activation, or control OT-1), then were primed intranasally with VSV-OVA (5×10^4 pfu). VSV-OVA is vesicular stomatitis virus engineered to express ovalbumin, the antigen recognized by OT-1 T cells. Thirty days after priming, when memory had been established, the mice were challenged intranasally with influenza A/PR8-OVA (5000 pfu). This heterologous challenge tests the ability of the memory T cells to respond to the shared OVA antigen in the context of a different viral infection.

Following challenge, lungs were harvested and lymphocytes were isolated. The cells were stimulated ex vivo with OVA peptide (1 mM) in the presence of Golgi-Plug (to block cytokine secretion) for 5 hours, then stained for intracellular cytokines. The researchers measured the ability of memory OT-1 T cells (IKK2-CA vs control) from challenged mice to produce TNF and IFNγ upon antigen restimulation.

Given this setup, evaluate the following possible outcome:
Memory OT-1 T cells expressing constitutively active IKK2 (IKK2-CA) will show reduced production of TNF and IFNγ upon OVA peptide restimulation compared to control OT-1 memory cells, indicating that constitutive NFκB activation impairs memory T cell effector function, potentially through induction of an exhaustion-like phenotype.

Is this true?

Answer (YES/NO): NO